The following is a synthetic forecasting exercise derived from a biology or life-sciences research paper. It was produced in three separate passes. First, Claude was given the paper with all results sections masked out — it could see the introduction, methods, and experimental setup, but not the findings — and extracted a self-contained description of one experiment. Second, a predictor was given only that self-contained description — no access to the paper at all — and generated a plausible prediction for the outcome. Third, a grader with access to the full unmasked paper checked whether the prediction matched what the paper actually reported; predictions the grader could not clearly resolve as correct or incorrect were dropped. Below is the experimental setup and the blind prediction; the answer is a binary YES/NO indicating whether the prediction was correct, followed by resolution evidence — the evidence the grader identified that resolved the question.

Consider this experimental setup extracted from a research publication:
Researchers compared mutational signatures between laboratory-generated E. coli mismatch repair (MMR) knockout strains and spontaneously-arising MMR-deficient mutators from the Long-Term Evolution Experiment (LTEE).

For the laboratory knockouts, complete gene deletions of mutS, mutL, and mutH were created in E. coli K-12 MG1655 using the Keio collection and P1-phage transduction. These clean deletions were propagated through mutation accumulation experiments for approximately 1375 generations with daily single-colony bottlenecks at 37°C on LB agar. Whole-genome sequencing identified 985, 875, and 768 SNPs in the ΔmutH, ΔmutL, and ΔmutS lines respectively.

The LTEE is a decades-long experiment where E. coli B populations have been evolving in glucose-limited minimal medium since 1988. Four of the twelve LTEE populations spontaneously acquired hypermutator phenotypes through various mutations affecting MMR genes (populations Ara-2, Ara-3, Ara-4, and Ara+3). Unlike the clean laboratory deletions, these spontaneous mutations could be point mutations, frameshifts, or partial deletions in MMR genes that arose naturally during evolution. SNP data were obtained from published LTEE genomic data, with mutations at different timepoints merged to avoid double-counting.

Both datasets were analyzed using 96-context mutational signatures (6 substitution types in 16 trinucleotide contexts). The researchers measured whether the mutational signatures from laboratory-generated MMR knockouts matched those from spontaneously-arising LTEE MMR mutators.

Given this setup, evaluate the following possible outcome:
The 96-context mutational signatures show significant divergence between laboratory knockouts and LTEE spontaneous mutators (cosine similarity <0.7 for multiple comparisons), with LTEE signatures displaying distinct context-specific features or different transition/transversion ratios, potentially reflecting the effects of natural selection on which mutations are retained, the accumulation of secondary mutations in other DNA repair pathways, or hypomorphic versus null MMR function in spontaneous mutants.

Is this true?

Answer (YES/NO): NO